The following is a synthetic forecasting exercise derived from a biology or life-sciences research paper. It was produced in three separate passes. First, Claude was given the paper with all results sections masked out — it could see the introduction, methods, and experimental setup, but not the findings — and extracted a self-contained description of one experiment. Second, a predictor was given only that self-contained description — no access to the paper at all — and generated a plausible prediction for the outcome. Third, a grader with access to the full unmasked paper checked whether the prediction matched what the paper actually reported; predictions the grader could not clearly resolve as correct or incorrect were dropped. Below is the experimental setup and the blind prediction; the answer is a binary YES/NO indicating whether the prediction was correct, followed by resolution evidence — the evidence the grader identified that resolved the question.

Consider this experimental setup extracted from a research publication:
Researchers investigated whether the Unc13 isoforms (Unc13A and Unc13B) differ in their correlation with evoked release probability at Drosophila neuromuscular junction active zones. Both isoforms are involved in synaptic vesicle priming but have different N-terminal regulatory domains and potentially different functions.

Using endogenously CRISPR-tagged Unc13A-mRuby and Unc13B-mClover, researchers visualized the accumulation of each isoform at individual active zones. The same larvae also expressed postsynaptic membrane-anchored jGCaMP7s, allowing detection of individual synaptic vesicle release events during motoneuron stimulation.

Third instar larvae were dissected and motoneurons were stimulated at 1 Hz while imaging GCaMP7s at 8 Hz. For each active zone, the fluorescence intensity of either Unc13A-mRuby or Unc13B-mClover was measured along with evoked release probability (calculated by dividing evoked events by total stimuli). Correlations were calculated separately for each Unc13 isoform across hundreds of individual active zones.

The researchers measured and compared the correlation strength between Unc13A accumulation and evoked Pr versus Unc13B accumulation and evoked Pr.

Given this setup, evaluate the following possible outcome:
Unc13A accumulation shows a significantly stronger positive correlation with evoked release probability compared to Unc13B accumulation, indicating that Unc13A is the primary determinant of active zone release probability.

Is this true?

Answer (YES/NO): YES